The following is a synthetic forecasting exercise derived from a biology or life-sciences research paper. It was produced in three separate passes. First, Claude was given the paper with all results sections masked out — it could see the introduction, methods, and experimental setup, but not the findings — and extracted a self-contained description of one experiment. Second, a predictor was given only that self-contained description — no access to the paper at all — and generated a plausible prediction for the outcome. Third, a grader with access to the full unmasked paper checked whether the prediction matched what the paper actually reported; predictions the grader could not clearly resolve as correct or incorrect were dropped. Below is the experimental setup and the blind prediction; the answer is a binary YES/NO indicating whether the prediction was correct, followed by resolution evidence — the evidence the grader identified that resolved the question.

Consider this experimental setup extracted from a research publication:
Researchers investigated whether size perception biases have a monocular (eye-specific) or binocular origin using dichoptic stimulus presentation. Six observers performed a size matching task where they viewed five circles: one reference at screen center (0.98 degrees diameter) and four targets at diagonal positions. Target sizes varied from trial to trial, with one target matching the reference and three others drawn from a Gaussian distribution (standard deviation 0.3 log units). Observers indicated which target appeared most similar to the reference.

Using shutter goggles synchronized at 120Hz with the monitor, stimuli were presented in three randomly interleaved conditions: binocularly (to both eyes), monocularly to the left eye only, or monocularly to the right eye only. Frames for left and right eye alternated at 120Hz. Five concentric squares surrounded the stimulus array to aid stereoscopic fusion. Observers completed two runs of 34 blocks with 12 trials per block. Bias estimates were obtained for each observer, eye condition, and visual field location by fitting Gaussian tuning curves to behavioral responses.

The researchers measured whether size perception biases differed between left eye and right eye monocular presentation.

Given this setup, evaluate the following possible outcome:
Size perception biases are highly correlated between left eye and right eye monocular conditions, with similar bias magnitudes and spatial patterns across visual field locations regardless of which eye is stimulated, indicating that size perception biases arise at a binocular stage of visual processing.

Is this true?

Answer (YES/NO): YES